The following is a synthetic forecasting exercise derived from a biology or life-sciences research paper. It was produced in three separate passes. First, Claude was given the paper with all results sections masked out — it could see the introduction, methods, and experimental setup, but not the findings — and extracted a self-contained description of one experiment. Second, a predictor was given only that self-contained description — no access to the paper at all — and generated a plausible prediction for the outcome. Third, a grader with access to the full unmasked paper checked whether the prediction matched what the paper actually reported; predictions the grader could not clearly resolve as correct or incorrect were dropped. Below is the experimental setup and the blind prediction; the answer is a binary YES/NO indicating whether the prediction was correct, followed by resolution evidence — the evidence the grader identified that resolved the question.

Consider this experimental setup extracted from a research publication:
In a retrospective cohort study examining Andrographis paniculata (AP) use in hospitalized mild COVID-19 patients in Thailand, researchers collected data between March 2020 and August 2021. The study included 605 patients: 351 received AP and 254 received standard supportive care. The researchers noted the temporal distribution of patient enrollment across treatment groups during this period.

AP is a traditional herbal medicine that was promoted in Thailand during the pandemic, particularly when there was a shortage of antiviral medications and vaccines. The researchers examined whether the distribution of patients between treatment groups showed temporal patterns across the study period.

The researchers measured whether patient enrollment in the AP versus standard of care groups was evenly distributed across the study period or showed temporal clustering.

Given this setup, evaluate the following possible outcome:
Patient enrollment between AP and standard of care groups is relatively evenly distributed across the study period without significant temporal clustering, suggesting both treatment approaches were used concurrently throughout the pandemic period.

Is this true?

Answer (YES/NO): NO